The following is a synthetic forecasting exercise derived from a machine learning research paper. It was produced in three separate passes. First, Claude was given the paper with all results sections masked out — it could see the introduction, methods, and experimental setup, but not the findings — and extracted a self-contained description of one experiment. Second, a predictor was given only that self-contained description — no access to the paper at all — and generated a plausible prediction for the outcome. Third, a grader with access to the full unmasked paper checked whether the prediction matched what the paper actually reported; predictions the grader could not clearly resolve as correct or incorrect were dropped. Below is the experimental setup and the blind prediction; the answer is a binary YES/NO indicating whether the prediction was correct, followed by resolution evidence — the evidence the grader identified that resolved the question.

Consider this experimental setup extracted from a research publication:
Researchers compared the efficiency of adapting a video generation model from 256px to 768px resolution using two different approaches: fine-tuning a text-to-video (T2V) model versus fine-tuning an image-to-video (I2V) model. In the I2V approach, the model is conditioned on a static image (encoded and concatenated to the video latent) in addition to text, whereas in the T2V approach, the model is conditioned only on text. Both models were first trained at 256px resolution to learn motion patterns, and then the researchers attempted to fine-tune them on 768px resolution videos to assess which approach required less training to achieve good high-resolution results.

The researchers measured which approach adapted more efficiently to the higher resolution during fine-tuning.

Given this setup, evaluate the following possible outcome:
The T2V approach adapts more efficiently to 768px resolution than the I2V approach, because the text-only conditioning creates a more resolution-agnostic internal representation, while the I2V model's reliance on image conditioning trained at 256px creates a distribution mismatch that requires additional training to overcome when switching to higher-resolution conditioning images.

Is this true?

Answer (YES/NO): NO